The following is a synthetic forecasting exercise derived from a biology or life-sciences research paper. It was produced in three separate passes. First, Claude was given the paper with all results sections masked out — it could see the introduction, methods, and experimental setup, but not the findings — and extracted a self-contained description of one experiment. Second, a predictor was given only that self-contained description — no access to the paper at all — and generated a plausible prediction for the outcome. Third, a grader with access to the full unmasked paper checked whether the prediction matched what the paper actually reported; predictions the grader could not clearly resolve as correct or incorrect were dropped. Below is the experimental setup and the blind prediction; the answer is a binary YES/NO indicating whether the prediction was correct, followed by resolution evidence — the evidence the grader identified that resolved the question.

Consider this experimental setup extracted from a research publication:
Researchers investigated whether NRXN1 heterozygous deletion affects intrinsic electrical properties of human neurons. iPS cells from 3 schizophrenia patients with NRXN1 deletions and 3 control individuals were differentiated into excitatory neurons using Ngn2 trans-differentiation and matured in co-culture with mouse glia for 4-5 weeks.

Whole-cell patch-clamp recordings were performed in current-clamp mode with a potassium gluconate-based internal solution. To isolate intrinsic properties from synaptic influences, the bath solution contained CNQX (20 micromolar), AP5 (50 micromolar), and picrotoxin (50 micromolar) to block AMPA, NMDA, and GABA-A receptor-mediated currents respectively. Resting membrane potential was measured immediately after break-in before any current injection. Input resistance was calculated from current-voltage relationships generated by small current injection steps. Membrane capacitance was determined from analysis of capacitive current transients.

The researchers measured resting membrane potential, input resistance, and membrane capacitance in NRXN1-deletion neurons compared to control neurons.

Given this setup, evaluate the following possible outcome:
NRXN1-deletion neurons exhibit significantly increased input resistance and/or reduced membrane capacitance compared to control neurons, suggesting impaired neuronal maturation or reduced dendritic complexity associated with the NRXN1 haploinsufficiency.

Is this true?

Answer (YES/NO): NO